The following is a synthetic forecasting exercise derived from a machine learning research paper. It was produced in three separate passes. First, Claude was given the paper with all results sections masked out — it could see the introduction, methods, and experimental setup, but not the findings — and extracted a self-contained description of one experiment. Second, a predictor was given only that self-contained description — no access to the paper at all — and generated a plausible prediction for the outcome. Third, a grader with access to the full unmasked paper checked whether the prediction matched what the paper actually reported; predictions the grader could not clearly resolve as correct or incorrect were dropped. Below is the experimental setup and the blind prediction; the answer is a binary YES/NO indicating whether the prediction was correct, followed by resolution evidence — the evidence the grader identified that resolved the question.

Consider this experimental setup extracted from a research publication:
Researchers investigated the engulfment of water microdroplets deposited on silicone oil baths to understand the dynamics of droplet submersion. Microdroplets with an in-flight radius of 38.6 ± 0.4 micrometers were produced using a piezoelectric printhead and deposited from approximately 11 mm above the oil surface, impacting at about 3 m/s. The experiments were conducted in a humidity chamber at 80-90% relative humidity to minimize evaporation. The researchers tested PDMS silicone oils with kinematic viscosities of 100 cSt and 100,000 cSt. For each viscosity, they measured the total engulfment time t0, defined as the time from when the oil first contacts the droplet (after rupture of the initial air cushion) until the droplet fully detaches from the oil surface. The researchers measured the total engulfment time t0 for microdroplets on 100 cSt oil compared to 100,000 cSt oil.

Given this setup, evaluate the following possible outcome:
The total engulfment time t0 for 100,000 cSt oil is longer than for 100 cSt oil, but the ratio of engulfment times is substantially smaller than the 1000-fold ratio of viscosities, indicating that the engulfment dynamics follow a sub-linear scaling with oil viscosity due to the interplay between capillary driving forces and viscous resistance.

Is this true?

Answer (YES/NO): YES